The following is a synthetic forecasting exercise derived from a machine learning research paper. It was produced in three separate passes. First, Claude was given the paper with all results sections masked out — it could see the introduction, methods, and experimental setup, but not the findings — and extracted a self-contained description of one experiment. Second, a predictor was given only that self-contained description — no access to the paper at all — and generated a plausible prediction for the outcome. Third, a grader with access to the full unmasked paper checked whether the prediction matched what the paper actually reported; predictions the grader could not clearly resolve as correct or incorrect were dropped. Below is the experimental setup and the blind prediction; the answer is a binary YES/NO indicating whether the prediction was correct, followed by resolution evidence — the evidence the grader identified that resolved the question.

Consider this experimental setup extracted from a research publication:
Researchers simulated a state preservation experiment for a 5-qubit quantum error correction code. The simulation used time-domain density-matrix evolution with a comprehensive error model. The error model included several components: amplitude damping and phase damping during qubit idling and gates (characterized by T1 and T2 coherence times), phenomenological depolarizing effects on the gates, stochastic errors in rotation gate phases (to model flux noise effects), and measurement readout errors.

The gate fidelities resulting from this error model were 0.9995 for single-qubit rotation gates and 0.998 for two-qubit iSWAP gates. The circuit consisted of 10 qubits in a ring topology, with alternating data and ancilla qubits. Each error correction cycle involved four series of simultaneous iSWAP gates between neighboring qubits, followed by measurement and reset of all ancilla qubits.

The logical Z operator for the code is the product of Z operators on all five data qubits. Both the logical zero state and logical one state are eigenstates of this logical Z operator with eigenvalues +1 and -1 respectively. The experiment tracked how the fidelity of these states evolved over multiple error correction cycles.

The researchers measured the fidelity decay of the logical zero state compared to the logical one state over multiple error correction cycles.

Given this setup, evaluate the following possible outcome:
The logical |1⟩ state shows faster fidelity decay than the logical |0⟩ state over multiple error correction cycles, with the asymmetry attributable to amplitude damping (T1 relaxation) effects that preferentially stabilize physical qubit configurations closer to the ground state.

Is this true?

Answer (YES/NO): NO